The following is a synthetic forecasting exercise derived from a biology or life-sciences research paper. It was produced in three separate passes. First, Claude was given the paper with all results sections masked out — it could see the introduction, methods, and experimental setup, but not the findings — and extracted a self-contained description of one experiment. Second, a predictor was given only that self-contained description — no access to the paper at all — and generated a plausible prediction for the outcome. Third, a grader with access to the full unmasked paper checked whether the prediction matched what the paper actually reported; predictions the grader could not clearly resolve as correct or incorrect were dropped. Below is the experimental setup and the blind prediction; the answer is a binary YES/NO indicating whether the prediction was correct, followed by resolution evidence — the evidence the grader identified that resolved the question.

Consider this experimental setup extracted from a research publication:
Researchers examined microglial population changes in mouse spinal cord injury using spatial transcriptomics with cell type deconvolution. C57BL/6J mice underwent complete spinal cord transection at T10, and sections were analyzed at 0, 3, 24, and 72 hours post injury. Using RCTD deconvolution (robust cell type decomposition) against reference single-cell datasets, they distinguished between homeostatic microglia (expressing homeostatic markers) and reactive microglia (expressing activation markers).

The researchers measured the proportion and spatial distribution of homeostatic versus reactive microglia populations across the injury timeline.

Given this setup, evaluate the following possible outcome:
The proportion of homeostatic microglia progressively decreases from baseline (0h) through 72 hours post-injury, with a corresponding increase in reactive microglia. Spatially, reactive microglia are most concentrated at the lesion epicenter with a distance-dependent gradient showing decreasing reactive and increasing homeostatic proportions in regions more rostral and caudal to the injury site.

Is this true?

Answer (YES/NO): NO